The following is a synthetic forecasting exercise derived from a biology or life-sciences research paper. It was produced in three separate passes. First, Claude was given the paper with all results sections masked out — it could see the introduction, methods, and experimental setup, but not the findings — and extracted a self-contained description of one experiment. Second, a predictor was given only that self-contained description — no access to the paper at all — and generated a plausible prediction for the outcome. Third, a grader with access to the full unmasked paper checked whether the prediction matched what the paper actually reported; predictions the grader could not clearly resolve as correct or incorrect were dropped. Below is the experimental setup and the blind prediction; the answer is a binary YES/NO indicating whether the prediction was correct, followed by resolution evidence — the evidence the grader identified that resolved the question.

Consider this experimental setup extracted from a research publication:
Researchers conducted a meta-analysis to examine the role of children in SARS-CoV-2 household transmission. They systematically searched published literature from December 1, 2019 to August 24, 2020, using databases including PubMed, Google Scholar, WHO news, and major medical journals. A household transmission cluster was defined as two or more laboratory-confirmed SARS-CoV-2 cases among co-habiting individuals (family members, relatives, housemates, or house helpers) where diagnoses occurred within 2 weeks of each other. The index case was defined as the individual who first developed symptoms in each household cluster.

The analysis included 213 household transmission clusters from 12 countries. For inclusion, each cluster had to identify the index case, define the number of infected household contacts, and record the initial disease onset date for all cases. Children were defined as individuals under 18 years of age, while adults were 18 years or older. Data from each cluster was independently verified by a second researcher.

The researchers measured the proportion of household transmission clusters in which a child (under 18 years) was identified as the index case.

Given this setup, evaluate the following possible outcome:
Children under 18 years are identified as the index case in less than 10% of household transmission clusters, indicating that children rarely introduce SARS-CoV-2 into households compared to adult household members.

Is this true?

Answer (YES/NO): YES